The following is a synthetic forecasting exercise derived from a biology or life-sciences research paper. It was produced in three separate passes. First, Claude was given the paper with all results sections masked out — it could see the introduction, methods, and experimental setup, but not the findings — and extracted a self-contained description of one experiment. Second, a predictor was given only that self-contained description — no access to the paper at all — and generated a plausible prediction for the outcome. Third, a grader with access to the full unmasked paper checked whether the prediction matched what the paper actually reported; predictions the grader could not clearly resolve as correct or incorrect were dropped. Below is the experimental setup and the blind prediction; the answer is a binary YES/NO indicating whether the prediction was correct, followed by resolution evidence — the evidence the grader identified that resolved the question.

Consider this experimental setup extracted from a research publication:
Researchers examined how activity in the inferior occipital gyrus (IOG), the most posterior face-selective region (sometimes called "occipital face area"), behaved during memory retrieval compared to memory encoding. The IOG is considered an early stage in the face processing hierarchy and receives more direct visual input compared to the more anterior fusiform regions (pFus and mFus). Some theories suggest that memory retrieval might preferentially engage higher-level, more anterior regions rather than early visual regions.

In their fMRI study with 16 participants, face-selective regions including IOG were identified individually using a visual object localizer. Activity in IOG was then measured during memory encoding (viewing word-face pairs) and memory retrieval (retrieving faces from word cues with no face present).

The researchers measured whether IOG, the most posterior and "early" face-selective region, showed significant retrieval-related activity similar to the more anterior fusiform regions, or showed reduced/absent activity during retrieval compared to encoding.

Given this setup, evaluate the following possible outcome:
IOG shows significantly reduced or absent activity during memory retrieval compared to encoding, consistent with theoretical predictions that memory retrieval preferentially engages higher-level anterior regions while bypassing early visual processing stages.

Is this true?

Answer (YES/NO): NO